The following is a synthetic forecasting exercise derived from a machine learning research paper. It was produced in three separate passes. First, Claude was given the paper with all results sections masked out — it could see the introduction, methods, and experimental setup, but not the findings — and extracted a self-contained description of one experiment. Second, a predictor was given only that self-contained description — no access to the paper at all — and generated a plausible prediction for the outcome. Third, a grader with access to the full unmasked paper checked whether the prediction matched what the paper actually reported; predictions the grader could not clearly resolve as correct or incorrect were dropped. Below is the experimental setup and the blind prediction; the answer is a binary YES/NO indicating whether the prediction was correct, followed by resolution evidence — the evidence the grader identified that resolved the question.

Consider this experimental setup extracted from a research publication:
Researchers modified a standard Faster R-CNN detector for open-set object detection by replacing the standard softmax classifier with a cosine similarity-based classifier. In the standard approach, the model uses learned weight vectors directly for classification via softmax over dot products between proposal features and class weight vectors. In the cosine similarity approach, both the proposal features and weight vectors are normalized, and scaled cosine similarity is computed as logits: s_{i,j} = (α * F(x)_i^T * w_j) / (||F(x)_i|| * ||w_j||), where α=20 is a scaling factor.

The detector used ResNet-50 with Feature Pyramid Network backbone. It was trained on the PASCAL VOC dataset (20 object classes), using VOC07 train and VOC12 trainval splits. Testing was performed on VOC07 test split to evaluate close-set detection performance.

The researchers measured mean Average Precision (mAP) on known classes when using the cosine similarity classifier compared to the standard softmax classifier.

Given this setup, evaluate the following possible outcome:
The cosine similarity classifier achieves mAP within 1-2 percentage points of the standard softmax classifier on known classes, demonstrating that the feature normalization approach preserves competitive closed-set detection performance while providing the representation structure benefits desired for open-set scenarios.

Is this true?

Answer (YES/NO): YES